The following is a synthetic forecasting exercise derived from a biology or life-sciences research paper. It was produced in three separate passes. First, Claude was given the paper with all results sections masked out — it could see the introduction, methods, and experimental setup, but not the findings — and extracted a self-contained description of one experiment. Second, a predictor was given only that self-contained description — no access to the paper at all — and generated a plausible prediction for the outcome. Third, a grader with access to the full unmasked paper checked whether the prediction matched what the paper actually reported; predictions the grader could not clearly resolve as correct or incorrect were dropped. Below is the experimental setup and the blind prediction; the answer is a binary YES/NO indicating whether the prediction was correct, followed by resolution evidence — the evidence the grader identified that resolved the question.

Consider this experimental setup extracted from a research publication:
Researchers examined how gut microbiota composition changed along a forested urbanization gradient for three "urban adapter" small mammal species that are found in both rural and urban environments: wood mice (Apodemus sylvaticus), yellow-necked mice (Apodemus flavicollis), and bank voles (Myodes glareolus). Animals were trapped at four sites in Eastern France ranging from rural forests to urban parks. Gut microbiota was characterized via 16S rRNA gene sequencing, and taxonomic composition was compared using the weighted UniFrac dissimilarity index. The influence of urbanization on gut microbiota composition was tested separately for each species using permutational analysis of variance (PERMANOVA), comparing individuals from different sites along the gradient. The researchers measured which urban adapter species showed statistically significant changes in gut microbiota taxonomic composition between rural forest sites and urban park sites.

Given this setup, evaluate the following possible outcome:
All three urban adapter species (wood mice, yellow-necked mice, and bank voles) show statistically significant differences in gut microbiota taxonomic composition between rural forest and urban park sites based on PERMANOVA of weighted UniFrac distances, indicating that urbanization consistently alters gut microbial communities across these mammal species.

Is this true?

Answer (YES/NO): NO